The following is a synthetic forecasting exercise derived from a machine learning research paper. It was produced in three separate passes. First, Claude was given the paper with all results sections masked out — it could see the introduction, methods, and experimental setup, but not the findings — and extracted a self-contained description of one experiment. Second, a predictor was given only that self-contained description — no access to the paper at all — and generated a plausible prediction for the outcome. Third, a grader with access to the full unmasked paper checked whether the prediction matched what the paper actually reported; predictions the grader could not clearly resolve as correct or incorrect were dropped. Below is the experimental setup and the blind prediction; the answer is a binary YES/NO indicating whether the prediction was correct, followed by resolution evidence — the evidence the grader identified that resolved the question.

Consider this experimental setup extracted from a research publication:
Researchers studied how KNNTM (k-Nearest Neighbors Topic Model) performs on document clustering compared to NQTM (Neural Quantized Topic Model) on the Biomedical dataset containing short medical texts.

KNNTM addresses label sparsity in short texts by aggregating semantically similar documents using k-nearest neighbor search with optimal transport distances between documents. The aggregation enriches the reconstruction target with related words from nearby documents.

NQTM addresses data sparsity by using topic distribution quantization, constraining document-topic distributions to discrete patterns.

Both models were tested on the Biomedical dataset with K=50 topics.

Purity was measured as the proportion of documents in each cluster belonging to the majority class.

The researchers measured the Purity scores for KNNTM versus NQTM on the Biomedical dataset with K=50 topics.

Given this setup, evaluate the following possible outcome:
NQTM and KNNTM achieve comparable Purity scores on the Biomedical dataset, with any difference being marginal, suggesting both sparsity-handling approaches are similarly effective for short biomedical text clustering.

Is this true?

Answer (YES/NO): NO